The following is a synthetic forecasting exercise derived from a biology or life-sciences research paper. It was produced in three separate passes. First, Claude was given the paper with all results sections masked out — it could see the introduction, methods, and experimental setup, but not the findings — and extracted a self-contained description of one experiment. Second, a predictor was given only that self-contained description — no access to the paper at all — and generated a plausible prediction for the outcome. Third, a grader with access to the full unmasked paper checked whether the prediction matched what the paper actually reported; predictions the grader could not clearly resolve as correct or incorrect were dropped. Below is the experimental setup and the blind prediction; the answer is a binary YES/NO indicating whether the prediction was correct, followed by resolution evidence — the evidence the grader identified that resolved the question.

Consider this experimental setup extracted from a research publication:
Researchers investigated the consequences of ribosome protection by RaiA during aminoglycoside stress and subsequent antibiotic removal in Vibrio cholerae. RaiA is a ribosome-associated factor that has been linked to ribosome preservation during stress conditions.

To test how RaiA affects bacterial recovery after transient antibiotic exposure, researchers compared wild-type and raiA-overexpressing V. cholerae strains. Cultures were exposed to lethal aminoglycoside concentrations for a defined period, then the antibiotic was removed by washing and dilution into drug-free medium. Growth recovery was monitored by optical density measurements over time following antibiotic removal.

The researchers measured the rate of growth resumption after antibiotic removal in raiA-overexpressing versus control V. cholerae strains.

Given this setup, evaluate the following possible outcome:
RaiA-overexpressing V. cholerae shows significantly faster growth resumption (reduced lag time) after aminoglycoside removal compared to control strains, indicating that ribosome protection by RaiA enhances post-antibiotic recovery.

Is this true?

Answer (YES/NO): YES